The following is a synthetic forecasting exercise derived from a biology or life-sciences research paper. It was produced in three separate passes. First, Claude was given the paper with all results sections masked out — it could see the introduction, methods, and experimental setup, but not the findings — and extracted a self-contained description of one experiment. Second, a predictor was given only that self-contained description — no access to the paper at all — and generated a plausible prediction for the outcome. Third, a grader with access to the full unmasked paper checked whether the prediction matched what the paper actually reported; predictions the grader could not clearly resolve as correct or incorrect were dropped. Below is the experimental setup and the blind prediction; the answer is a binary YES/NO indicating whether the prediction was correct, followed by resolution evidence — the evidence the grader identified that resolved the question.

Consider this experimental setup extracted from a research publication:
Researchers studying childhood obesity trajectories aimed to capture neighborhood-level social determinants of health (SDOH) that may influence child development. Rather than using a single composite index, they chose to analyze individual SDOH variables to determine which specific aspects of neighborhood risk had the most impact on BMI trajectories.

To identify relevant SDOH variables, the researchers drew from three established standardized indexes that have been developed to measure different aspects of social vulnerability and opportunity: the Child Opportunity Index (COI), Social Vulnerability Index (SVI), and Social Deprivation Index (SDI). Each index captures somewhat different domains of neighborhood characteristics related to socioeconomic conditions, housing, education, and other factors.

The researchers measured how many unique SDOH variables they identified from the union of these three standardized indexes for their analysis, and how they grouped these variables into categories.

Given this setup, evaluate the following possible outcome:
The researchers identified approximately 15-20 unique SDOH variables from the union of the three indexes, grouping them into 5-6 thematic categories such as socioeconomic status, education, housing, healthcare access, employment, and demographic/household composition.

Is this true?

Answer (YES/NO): NO